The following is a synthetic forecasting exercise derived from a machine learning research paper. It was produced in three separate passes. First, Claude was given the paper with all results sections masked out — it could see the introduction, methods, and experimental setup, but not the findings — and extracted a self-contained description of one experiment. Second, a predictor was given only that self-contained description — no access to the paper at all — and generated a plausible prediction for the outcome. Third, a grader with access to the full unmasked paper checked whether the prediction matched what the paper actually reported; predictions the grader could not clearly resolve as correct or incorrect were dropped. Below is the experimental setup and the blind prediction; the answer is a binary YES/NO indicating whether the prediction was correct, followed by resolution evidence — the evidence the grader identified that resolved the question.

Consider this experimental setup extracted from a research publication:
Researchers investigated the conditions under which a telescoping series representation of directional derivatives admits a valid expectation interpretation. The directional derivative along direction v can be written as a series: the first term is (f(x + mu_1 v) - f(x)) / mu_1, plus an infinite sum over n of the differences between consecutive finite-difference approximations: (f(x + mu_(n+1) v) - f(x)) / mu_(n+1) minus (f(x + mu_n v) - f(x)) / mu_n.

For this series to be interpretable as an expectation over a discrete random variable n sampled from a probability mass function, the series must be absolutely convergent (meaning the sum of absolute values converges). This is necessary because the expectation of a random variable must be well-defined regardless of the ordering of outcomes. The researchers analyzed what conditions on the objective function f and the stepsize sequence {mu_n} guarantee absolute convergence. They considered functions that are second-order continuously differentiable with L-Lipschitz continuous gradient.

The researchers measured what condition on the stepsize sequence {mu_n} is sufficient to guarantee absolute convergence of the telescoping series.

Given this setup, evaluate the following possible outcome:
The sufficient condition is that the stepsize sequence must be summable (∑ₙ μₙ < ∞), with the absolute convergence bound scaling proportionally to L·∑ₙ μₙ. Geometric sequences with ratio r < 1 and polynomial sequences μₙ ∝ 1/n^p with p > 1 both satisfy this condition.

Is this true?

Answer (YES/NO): YES